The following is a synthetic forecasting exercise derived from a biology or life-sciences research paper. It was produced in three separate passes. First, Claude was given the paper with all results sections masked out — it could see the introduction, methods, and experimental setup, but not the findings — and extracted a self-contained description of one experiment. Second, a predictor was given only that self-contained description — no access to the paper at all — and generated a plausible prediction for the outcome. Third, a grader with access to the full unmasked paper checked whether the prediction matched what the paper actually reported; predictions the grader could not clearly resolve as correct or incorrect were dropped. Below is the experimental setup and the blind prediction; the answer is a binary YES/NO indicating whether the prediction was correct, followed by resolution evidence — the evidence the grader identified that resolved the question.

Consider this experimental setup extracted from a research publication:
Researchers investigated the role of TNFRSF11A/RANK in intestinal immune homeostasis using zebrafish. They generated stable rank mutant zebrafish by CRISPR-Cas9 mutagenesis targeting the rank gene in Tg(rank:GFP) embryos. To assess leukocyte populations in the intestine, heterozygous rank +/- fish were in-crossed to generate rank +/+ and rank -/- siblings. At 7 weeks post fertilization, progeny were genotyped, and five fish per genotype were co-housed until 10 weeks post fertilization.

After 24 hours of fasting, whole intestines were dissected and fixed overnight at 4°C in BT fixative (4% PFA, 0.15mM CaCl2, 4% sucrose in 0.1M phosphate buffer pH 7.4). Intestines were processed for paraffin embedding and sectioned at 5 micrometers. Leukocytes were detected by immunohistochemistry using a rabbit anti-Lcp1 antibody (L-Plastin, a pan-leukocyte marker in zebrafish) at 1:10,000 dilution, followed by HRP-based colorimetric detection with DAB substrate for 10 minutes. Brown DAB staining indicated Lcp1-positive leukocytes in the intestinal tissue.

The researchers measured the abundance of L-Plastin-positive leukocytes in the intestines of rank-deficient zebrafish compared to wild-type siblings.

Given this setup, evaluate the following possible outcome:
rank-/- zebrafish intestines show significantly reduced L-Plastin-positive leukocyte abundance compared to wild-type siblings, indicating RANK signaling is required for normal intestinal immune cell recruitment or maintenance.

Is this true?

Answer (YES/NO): NO